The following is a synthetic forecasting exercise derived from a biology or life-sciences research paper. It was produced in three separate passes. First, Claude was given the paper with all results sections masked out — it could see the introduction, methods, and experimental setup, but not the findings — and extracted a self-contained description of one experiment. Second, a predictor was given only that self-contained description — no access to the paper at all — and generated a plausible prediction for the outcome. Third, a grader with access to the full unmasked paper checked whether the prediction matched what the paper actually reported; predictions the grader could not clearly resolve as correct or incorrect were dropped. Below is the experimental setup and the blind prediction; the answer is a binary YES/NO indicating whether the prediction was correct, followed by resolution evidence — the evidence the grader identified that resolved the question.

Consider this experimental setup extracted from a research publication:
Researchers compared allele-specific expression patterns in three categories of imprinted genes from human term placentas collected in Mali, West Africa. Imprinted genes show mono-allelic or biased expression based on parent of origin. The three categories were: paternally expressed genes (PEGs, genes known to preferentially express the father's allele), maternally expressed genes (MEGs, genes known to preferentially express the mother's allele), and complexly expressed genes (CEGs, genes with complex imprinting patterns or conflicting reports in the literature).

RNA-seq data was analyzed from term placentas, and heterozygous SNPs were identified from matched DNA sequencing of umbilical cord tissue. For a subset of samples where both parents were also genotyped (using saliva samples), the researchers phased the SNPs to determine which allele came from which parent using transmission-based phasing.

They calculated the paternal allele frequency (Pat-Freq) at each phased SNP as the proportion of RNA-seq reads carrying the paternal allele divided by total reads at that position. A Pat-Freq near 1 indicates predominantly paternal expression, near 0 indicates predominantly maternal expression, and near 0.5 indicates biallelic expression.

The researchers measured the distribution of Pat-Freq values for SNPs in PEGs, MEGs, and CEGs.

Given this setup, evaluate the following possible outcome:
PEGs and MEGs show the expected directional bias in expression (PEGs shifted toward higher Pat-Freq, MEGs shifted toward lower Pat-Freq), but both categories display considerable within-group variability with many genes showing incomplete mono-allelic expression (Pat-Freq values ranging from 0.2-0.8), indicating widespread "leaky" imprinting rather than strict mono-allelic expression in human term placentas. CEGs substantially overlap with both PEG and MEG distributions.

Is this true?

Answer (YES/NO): NO